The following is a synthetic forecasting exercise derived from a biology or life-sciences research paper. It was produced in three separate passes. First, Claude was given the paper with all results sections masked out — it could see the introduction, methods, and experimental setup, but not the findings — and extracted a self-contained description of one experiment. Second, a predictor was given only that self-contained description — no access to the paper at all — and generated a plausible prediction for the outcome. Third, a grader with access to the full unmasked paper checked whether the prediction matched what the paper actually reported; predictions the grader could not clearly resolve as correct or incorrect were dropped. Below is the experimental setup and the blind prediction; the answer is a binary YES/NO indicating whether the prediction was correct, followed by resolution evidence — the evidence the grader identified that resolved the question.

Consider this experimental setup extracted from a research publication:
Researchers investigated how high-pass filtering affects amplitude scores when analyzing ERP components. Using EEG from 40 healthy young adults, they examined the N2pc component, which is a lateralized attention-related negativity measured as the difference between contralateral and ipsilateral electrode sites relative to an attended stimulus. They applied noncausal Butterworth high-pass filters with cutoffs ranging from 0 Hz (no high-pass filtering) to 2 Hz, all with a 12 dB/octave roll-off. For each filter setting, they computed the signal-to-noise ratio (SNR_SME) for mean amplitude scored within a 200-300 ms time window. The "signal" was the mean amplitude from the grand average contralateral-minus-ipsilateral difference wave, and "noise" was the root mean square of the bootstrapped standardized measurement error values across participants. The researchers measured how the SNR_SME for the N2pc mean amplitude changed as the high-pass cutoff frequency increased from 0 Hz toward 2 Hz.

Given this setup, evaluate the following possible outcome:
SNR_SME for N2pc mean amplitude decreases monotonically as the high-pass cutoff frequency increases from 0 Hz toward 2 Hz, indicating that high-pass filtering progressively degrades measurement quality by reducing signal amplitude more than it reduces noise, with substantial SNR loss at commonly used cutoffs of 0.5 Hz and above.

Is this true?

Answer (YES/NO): NO